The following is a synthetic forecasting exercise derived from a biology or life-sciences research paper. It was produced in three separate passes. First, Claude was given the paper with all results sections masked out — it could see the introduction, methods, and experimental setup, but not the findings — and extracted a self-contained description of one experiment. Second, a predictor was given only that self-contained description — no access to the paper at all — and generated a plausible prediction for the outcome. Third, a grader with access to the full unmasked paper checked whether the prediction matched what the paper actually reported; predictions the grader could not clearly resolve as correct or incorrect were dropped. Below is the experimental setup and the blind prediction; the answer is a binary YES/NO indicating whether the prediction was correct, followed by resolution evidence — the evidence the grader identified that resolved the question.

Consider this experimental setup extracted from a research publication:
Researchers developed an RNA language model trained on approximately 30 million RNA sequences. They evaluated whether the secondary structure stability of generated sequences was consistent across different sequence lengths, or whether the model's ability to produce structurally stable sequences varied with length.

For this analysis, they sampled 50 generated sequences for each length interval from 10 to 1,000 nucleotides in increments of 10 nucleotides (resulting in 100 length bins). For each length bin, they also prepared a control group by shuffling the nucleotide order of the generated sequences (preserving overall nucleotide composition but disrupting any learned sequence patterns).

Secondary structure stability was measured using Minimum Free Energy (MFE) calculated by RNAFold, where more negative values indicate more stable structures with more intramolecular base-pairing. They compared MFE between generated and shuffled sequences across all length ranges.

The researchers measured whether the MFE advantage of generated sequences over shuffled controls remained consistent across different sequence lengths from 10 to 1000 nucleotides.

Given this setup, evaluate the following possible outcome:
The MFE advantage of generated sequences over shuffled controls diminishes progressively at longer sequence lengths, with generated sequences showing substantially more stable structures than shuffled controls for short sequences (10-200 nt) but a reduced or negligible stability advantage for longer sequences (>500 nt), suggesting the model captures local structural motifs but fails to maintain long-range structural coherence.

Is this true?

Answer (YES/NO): NO